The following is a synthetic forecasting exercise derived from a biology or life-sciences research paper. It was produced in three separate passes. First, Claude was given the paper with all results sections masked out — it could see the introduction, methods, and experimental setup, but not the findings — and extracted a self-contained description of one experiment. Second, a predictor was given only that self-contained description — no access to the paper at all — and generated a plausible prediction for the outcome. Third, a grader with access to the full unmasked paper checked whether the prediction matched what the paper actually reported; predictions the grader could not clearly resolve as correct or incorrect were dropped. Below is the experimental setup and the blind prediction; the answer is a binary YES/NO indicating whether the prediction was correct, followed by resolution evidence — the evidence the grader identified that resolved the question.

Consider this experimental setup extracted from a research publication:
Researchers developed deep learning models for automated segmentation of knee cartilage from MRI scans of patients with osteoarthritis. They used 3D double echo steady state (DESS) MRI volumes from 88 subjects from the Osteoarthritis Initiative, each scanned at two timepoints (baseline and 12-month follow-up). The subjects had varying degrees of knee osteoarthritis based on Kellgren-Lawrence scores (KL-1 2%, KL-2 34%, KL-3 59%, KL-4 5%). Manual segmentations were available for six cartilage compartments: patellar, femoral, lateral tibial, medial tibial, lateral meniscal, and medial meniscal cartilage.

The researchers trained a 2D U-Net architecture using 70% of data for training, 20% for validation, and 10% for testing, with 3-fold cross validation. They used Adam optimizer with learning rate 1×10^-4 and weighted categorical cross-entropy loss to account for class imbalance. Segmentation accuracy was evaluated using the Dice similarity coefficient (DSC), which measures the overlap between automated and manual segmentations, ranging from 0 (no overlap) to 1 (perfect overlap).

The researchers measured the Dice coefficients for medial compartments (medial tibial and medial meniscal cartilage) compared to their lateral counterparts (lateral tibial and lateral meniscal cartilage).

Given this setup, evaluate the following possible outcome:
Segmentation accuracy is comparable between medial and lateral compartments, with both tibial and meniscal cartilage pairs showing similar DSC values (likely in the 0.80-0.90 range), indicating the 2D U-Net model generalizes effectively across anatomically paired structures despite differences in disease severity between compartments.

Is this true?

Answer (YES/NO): NO